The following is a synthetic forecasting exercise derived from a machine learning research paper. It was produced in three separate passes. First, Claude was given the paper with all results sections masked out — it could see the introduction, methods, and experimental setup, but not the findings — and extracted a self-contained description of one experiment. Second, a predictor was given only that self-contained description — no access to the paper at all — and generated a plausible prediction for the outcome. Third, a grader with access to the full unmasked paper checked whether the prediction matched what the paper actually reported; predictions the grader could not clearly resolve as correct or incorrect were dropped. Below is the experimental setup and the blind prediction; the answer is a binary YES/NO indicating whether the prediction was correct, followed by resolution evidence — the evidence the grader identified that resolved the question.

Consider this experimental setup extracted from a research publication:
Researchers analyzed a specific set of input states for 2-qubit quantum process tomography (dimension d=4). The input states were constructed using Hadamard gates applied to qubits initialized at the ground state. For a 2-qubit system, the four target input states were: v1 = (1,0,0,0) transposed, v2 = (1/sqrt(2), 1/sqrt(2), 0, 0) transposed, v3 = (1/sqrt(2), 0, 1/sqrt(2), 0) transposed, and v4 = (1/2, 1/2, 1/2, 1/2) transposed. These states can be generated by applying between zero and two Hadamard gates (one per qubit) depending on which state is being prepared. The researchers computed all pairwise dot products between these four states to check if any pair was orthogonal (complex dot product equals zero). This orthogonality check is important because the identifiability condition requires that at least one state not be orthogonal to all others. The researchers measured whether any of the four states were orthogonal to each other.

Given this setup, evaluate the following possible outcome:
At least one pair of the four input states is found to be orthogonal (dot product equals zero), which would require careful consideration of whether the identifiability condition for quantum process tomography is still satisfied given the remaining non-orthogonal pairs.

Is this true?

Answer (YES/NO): NO